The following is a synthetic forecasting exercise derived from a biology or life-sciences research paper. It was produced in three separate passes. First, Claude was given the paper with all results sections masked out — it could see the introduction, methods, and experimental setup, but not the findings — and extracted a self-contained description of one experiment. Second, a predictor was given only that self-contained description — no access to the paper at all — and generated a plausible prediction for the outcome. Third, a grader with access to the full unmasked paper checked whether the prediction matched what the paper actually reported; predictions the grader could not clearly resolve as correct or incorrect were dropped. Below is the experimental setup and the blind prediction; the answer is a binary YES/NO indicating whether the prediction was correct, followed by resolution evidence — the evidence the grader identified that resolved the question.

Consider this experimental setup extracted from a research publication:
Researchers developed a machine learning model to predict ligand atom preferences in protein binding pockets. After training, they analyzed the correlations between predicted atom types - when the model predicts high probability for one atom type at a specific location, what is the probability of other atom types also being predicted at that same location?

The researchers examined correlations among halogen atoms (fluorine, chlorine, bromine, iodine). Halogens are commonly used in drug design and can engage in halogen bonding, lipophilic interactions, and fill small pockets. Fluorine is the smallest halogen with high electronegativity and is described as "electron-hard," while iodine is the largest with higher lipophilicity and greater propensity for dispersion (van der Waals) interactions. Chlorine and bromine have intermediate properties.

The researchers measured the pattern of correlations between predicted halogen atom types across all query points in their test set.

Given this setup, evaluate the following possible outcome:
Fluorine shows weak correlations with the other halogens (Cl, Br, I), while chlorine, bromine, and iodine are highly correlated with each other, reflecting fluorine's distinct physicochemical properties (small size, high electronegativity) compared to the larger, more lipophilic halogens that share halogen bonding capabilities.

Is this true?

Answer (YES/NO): NO